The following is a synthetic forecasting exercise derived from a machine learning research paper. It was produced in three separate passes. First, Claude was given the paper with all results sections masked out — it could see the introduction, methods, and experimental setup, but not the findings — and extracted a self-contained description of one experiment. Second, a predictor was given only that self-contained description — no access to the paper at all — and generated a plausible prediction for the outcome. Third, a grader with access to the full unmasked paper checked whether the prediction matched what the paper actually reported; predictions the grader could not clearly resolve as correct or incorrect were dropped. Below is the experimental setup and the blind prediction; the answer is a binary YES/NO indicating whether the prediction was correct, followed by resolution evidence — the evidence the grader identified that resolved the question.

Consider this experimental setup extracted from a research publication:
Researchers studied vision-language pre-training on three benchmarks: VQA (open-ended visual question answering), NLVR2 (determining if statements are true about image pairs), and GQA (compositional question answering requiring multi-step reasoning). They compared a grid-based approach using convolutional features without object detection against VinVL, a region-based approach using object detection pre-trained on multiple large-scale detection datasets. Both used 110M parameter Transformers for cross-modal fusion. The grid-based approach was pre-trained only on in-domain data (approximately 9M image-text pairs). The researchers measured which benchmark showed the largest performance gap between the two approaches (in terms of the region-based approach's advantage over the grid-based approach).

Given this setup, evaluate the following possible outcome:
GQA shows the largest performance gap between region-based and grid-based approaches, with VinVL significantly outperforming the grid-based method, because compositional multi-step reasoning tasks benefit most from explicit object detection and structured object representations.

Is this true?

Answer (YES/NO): NO